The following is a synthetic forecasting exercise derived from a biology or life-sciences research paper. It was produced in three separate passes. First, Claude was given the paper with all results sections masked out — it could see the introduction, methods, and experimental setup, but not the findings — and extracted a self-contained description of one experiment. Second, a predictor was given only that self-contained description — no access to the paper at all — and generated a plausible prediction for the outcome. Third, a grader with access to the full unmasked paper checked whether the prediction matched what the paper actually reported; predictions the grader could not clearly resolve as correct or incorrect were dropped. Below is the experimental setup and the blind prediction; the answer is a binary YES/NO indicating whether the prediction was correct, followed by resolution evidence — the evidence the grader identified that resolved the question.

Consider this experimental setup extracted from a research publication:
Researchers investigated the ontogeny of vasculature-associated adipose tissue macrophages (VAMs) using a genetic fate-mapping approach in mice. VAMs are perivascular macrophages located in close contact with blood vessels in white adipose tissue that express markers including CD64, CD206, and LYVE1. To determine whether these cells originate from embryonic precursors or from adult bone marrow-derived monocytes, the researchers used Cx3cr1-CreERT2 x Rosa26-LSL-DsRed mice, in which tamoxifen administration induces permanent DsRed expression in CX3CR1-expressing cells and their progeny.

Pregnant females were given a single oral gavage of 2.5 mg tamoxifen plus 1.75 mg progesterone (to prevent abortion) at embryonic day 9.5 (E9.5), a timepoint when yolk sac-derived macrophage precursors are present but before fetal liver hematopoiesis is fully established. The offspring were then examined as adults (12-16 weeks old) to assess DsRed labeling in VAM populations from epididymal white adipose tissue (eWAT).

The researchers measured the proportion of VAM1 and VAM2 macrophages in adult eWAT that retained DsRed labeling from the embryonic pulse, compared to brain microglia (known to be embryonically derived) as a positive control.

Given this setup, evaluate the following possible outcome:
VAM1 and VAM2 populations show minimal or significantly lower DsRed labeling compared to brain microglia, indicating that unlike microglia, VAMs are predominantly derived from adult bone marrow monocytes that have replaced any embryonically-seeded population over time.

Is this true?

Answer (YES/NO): NO